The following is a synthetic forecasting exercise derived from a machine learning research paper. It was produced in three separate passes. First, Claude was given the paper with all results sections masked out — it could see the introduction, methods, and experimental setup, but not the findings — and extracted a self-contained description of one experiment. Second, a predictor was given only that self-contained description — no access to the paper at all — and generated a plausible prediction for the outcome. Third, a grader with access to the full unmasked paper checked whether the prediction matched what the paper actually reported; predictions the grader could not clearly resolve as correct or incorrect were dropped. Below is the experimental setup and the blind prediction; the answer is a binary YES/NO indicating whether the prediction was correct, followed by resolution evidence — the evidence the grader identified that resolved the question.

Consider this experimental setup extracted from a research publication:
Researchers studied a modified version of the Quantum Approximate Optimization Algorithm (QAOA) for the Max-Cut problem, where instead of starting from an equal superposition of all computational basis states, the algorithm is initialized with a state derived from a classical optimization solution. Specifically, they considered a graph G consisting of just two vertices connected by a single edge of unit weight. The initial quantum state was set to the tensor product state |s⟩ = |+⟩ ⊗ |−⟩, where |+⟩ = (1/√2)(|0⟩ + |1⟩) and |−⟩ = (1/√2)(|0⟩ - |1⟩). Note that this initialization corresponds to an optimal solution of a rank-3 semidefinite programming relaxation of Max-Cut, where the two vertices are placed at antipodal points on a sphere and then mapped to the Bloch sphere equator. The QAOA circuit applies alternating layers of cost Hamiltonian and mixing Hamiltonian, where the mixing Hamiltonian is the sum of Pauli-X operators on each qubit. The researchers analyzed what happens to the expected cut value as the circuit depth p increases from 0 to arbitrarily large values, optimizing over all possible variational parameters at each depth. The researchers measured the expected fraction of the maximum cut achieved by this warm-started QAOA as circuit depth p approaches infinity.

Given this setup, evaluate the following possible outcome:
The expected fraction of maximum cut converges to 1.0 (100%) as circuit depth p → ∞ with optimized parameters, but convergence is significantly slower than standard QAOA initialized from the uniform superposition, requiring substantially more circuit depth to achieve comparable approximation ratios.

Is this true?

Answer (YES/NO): NO